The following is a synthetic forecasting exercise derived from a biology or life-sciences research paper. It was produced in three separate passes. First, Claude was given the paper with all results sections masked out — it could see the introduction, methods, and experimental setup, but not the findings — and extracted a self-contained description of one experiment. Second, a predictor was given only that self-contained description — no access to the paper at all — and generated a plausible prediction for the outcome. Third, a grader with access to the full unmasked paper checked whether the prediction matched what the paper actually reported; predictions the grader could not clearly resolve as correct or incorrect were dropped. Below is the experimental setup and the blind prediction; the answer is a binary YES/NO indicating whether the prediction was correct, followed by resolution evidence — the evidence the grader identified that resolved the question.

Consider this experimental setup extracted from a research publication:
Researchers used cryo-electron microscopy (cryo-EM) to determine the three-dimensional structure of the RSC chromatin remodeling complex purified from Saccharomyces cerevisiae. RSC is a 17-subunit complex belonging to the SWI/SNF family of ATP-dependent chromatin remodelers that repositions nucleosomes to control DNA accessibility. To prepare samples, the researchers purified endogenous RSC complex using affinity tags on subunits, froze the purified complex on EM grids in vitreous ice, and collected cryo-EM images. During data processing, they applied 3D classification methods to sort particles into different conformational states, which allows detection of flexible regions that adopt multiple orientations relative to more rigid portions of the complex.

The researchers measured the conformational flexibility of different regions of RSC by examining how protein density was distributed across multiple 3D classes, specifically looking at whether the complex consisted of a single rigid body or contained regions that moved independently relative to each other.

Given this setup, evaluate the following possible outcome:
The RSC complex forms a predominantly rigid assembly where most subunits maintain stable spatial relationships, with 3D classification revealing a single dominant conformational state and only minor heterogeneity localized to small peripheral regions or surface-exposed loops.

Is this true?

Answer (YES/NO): NO